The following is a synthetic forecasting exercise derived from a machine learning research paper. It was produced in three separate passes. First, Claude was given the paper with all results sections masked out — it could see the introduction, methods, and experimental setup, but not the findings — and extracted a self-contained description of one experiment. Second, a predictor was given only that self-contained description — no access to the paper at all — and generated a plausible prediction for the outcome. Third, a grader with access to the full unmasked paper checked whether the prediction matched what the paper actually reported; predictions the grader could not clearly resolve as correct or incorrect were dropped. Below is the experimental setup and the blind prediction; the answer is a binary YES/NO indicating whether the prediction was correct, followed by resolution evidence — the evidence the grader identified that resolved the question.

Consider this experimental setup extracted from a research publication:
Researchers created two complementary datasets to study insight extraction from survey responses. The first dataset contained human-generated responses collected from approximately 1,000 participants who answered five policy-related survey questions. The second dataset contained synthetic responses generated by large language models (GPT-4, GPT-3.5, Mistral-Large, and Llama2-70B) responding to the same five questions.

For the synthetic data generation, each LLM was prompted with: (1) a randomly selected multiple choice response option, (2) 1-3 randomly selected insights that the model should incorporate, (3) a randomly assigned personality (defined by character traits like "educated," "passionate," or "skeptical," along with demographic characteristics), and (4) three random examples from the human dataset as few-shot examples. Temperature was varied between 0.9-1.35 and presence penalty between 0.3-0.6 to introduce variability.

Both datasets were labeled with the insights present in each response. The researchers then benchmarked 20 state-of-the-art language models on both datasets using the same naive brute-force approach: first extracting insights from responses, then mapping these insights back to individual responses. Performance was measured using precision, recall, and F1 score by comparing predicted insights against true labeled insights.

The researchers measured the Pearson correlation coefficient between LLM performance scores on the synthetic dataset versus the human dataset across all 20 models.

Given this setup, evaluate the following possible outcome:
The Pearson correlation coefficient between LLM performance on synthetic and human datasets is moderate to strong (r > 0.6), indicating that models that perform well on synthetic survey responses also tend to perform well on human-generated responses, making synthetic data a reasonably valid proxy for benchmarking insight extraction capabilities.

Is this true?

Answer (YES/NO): YES